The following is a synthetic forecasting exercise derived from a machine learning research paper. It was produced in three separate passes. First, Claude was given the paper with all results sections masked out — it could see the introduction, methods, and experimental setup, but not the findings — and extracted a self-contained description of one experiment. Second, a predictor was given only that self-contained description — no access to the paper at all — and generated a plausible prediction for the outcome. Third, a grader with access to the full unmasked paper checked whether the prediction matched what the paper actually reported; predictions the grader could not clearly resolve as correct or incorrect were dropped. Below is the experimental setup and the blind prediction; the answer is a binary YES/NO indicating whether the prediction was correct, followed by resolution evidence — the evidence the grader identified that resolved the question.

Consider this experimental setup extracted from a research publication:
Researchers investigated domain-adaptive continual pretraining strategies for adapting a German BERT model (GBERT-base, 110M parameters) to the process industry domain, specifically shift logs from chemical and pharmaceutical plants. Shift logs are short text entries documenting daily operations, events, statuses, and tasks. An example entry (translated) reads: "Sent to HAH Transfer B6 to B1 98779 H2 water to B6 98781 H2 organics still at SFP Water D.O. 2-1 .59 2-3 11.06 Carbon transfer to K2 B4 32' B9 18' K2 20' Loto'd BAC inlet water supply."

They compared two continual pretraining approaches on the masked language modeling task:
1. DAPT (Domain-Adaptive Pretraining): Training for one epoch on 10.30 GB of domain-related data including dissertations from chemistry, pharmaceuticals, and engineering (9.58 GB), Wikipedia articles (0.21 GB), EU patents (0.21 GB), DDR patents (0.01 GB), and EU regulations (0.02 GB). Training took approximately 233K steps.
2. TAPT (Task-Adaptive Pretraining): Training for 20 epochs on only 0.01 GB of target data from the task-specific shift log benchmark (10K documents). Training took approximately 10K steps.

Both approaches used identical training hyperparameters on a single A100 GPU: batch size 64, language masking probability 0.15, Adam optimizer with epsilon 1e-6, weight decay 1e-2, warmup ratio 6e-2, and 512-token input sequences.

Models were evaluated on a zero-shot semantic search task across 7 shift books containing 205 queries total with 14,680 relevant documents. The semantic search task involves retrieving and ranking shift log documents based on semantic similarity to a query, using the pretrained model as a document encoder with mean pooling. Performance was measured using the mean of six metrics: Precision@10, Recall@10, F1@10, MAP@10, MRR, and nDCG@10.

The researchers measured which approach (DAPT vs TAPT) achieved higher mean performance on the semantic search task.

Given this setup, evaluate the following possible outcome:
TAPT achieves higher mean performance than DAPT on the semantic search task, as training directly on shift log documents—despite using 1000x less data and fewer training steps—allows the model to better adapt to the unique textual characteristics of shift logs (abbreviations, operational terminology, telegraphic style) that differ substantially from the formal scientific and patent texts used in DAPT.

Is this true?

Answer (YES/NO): YES